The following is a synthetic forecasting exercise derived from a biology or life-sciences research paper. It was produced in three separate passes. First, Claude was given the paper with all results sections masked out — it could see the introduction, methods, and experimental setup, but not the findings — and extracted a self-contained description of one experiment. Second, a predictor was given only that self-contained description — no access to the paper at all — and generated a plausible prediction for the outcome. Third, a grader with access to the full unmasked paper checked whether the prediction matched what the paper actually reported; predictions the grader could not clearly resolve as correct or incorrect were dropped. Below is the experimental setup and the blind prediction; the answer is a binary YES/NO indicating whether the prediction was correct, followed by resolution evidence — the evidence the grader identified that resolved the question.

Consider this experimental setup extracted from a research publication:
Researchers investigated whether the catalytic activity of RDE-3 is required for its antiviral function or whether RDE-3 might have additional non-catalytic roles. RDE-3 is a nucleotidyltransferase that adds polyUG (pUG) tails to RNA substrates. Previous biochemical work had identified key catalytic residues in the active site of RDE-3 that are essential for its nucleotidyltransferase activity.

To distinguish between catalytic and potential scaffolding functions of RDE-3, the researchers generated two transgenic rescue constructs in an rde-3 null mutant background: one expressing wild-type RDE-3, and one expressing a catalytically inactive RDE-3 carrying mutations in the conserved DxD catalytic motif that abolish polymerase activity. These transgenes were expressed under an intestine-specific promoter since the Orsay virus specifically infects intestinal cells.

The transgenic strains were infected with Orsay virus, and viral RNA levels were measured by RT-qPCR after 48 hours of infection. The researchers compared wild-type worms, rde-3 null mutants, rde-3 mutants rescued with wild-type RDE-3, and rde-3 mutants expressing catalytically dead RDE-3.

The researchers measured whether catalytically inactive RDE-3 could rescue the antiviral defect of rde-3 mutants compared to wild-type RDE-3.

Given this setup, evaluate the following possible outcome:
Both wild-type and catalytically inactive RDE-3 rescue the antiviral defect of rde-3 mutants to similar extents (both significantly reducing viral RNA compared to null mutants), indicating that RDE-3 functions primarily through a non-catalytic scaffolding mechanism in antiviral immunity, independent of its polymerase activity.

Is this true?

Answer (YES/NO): NO